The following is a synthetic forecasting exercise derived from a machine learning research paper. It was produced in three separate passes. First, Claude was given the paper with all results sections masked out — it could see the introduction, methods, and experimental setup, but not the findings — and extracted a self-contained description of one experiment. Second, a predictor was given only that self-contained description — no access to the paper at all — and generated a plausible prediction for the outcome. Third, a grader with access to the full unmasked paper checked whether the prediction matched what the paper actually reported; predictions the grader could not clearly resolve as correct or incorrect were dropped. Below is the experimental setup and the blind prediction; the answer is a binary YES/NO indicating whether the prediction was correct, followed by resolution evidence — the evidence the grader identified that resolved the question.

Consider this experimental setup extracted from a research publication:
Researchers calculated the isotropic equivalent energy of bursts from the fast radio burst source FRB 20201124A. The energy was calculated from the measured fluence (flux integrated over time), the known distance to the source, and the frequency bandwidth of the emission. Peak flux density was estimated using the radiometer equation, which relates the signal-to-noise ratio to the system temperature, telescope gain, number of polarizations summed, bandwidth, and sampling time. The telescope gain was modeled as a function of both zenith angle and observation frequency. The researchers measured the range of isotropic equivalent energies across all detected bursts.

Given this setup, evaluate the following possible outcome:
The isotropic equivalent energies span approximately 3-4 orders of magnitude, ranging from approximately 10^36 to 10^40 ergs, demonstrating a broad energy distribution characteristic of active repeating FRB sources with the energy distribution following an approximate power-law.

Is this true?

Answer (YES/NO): NO